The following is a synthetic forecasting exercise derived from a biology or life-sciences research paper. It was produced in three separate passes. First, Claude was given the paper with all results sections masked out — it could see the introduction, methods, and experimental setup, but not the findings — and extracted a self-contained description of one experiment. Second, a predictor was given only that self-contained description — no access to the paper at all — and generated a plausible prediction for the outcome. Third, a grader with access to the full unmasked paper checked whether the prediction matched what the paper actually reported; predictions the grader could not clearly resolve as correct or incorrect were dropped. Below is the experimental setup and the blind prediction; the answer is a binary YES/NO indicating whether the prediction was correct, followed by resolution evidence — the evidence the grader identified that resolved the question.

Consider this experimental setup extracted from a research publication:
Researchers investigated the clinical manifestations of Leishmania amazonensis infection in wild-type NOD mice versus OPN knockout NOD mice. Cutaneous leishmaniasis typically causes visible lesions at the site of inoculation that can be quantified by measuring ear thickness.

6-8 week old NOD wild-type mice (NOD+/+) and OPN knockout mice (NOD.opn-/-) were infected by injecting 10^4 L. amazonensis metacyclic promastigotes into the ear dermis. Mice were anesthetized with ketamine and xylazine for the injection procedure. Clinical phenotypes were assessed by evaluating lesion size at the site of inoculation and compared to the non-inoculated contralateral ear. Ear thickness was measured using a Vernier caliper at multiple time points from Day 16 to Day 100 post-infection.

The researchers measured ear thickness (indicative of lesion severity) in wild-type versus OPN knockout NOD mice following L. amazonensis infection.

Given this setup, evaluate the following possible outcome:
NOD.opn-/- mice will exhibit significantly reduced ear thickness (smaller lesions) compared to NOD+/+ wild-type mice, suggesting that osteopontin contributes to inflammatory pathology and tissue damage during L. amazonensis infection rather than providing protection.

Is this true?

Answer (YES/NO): NO